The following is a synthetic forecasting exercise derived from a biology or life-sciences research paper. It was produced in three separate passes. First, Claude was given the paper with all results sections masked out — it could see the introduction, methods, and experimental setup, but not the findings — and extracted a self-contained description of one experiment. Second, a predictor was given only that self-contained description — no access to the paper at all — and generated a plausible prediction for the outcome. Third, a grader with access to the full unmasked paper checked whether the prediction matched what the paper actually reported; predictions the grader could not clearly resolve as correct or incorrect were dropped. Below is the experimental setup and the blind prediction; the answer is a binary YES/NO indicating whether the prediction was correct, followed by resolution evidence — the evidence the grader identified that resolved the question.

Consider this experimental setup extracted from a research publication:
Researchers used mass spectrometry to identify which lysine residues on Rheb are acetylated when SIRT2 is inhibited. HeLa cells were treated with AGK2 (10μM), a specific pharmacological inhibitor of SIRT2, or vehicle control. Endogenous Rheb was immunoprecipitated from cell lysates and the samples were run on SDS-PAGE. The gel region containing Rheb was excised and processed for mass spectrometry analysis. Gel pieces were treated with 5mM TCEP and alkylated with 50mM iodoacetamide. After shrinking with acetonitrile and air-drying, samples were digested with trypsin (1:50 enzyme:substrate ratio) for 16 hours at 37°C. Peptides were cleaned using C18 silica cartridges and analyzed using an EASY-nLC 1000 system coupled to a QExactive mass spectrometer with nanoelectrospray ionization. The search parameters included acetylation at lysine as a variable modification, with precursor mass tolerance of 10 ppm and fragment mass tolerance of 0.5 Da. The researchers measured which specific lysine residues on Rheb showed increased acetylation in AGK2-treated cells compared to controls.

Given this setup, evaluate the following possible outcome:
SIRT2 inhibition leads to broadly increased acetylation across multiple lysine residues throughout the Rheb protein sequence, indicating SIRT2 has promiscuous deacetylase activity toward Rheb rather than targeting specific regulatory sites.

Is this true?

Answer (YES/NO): NO